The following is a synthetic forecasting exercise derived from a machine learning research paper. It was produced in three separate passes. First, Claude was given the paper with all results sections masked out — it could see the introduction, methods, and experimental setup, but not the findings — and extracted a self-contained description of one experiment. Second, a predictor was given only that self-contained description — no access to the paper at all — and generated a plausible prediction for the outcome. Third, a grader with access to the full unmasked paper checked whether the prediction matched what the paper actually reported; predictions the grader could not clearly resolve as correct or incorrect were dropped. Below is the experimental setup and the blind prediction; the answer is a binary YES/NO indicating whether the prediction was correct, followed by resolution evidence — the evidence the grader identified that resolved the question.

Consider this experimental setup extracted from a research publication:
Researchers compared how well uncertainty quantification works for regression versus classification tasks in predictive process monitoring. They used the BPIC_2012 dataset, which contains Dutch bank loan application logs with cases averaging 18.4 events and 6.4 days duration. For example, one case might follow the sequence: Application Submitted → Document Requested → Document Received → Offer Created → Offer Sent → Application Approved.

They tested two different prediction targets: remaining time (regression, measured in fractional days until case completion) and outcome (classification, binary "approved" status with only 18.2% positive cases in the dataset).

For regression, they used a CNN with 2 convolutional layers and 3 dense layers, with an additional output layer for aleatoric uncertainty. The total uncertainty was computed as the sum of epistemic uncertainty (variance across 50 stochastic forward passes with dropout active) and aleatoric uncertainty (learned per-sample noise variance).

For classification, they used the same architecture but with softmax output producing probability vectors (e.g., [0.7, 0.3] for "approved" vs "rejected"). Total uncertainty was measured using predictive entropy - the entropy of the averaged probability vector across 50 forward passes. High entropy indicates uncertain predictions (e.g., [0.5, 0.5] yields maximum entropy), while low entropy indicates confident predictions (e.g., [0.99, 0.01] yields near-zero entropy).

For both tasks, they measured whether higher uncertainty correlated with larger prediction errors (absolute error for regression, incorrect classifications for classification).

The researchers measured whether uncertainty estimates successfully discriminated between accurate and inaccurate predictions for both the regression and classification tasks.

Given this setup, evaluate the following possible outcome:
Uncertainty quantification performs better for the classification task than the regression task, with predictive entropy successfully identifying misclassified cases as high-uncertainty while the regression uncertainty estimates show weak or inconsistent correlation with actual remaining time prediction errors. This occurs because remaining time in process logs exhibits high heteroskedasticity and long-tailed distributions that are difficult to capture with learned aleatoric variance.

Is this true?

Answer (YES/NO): NO